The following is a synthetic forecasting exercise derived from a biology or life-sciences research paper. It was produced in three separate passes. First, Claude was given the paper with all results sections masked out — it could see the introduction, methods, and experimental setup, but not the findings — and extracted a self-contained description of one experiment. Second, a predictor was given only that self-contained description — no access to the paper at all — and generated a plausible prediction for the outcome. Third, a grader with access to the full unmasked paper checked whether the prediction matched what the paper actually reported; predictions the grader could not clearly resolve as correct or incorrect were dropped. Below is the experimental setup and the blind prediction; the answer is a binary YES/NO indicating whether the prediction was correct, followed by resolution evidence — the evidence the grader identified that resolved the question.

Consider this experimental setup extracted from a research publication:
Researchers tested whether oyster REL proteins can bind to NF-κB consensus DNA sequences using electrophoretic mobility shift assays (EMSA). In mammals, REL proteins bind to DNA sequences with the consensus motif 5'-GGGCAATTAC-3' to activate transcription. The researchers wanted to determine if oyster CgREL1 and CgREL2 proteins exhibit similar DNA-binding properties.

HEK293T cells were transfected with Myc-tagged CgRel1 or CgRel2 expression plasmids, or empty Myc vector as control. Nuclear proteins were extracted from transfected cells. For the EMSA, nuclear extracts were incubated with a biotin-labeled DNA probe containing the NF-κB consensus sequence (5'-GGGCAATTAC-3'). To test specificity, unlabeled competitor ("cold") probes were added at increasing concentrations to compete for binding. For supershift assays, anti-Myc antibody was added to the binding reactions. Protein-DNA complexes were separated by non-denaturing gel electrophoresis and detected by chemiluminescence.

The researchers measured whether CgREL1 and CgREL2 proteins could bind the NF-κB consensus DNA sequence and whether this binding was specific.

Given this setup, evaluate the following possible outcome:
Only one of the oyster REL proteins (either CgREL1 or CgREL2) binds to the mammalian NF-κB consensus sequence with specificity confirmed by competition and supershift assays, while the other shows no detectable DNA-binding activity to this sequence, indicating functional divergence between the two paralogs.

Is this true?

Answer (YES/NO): NO